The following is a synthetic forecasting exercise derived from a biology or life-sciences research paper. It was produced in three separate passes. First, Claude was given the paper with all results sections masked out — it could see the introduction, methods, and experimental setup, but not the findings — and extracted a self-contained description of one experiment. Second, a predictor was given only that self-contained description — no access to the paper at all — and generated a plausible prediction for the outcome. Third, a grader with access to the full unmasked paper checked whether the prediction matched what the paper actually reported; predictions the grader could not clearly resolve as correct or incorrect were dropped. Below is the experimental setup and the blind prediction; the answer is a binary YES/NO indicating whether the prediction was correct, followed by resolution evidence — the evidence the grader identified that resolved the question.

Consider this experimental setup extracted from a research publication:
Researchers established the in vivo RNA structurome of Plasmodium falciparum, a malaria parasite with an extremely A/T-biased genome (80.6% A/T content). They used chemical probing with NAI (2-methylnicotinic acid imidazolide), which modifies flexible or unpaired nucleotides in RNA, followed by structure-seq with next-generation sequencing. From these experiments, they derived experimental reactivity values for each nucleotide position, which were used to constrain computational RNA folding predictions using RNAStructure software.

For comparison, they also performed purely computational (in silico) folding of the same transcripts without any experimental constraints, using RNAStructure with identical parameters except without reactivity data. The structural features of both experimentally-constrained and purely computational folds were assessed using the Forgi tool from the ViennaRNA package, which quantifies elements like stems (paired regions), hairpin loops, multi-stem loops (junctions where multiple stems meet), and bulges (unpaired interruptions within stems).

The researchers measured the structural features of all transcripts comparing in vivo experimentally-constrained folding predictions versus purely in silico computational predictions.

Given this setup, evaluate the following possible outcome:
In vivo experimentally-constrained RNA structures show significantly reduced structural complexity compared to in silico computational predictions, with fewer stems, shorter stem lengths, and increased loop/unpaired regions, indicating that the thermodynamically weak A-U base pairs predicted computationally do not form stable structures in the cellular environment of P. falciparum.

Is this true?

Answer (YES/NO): NO